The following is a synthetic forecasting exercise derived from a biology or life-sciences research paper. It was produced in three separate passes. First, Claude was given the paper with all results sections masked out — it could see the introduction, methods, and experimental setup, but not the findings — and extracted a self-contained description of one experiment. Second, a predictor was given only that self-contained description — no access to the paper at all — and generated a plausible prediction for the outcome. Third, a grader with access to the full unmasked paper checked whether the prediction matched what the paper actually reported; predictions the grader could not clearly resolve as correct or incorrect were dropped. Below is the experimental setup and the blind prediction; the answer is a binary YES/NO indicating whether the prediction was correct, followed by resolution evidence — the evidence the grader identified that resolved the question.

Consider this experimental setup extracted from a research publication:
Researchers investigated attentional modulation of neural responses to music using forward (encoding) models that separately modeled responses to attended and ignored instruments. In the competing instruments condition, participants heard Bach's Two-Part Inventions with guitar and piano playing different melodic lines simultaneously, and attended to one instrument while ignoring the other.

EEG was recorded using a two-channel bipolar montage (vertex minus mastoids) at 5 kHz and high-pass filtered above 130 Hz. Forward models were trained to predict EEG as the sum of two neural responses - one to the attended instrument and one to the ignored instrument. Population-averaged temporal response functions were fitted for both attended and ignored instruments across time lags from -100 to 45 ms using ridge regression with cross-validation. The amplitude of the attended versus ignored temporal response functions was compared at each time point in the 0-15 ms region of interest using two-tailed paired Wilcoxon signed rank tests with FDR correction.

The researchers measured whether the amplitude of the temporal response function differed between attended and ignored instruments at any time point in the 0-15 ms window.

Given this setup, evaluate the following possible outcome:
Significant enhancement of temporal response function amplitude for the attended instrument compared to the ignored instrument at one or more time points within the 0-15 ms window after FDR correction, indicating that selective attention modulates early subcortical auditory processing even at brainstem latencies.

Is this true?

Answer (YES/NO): NO